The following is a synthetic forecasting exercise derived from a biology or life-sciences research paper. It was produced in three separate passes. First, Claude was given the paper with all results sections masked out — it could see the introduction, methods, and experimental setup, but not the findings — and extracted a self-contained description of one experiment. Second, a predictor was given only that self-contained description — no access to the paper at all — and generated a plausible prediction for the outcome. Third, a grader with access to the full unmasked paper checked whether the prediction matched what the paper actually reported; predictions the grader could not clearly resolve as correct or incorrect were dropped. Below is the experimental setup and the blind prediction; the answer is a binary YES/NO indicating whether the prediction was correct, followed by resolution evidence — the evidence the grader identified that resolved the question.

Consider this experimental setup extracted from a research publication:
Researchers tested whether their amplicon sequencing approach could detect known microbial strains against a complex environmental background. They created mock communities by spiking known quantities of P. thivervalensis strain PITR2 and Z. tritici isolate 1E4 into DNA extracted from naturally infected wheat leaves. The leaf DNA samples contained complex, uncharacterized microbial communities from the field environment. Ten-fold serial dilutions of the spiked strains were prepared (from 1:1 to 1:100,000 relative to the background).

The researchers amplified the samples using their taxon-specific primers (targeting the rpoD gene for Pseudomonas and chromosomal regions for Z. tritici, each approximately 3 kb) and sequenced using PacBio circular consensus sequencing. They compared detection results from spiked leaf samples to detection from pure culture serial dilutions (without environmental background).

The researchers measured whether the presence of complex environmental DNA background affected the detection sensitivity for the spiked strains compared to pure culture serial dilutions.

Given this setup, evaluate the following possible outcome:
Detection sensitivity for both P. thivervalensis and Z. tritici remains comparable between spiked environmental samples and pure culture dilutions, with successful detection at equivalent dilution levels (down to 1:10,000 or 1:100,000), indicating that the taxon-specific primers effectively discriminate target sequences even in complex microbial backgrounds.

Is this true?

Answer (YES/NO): NO